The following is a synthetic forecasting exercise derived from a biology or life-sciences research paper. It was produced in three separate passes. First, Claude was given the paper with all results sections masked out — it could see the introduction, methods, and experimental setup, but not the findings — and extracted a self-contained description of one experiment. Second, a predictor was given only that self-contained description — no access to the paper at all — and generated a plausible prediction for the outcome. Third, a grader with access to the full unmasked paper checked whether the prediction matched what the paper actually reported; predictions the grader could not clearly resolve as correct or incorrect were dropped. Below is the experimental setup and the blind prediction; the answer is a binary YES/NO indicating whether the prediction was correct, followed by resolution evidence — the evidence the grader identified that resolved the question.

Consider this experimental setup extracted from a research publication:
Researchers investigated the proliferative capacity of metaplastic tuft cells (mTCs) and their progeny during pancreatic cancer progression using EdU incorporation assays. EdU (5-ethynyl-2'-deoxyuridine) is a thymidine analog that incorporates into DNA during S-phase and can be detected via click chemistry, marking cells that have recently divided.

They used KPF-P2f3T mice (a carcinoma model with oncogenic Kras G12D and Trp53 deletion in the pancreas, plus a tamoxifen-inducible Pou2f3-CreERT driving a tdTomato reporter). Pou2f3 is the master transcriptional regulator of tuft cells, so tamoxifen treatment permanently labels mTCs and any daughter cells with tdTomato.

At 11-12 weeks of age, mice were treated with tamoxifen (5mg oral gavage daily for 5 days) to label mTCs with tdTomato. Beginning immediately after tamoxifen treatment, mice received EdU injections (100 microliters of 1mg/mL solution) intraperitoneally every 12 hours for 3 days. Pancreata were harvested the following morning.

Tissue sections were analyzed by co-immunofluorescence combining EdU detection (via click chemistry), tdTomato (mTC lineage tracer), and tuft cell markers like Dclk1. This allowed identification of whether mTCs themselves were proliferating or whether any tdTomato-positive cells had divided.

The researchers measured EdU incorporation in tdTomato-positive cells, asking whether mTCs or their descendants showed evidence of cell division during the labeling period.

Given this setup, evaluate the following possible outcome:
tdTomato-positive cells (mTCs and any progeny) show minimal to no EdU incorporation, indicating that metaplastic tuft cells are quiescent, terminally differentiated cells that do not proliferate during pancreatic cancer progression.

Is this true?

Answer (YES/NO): NO